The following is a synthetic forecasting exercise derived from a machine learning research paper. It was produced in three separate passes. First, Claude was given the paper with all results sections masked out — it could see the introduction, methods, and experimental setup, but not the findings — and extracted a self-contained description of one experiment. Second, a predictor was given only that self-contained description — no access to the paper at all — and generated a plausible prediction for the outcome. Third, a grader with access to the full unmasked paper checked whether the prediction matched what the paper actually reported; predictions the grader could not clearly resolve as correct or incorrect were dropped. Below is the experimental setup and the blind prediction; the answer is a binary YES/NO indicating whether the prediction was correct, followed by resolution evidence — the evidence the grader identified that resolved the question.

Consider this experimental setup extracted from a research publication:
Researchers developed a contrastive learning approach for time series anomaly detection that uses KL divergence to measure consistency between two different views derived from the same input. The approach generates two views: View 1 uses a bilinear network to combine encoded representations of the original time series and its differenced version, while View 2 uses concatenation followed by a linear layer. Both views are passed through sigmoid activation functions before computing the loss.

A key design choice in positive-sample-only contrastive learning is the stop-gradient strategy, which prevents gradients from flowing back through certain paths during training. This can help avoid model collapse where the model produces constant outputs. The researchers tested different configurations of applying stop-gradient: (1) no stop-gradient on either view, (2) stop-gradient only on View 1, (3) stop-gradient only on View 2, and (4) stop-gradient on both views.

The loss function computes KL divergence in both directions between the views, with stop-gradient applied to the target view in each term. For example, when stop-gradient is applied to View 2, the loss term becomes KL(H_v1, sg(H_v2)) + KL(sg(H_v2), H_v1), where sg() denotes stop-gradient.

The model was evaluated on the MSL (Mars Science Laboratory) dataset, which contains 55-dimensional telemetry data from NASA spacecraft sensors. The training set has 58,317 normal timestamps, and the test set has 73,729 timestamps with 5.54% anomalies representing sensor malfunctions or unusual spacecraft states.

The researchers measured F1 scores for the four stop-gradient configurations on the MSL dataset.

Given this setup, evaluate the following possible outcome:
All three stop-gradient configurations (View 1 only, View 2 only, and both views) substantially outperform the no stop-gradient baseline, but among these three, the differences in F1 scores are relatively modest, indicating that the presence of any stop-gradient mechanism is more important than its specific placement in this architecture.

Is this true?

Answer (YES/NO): NO